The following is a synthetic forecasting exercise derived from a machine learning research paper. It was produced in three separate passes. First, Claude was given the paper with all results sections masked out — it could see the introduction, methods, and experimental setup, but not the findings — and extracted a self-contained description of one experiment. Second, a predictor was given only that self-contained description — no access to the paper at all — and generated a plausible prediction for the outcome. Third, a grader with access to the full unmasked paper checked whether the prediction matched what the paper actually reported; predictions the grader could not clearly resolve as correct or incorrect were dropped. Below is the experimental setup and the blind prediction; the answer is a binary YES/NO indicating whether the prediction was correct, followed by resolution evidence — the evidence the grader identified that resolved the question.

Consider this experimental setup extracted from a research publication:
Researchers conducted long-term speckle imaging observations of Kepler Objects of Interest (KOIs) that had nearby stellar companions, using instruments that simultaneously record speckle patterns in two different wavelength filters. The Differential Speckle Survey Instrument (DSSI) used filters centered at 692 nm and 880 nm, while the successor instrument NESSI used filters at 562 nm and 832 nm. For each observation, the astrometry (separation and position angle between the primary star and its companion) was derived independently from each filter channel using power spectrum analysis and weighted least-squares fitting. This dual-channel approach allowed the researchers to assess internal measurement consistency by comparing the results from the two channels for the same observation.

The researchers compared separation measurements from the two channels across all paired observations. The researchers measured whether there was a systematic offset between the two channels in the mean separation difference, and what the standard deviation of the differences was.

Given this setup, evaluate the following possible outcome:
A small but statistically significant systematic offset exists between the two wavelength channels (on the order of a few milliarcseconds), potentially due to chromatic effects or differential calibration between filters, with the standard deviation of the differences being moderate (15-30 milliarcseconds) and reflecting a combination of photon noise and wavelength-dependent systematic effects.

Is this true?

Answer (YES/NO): NO